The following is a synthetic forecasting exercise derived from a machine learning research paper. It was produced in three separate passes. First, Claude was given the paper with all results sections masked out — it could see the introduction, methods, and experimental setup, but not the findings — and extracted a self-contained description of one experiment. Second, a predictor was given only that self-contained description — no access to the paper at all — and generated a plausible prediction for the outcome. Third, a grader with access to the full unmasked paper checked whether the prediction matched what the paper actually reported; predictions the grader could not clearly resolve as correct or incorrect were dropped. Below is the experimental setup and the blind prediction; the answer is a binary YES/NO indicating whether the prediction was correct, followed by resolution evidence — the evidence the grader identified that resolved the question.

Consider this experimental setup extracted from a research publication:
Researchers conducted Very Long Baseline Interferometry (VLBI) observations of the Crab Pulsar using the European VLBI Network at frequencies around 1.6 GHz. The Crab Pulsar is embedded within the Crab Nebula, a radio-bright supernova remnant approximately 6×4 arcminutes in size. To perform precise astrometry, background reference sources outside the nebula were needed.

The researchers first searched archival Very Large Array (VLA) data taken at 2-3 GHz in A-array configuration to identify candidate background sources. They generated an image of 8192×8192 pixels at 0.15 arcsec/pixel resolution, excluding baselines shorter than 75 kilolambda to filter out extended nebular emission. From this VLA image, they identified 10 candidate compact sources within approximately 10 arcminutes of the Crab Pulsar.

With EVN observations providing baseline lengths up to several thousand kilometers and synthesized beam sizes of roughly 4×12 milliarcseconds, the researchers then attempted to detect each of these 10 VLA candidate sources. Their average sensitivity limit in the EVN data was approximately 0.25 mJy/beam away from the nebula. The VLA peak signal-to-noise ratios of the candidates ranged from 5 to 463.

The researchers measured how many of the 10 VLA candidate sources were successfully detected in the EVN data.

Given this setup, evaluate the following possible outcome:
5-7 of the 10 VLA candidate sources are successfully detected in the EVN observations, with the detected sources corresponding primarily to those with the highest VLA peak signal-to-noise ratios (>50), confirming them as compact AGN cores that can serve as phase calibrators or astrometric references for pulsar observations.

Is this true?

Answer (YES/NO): NO